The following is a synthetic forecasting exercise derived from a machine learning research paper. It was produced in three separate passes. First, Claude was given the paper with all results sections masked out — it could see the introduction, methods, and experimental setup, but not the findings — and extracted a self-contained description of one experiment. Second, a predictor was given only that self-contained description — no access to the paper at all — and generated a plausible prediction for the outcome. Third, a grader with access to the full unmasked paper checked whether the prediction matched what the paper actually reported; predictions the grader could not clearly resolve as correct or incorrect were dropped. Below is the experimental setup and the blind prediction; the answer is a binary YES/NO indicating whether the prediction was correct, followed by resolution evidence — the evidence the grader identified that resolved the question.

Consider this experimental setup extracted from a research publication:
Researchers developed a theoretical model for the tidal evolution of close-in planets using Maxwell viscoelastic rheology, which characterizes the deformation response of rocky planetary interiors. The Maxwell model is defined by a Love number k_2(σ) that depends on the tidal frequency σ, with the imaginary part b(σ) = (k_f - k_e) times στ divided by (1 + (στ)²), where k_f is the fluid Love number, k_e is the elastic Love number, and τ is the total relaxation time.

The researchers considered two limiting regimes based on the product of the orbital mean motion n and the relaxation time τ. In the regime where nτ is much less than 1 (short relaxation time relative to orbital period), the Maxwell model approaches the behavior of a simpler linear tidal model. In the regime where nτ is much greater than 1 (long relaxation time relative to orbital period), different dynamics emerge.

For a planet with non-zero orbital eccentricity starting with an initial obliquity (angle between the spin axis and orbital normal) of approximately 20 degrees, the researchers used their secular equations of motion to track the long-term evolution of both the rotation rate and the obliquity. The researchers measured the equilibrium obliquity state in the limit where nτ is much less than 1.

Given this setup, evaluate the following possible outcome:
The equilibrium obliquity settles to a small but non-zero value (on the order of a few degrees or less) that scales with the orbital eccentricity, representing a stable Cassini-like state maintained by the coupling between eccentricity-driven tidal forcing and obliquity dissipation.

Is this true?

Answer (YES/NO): NO